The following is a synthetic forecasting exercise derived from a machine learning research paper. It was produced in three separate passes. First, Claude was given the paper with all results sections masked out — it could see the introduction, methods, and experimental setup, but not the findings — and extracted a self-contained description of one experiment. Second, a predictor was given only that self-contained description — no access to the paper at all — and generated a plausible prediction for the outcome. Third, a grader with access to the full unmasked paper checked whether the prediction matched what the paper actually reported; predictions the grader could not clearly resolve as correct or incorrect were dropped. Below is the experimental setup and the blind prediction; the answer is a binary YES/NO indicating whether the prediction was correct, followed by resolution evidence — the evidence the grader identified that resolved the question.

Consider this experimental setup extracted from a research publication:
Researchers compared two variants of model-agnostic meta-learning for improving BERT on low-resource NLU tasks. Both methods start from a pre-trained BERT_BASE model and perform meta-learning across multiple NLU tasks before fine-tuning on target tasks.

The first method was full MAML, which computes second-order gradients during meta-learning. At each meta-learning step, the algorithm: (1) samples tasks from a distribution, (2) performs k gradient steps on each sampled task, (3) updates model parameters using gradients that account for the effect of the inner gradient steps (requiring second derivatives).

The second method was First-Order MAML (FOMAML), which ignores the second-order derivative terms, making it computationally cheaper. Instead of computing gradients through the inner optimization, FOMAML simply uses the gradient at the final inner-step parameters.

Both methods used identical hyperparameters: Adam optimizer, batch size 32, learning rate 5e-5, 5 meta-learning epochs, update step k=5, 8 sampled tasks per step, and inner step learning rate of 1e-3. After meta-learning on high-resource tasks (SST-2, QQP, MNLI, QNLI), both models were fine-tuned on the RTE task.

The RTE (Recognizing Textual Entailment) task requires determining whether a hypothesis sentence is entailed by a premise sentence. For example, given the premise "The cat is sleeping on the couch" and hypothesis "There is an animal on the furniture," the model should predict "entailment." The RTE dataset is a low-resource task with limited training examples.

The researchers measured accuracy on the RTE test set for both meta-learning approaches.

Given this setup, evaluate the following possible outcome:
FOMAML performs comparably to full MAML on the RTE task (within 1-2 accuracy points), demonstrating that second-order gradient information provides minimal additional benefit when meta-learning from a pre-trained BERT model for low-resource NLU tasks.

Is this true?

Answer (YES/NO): NO